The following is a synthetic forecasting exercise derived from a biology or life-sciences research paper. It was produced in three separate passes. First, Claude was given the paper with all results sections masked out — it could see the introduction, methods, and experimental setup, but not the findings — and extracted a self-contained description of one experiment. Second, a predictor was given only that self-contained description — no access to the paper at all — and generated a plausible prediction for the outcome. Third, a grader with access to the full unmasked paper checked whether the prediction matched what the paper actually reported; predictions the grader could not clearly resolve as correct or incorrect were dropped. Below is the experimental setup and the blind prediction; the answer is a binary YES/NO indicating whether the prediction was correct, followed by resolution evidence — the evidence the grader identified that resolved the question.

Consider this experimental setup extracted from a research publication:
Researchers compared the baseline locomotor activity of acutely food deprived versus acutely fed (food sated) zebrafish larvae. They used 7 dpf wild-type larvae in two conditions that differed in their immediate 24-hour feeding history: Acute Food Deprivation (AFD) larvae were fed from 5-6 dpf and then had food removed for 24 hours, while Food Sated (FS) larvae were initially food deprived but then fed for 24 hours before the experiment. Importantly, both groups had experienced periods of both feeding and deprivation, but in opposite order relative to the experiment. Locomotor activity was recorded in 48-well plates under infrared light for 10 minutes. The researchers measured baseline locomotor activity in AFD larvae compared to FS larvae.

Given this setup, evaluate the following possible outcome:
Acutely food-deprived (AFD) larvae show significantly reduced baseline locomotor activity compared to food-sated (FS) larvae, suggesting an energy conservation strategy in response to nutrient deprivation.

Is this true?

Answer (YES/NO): NO